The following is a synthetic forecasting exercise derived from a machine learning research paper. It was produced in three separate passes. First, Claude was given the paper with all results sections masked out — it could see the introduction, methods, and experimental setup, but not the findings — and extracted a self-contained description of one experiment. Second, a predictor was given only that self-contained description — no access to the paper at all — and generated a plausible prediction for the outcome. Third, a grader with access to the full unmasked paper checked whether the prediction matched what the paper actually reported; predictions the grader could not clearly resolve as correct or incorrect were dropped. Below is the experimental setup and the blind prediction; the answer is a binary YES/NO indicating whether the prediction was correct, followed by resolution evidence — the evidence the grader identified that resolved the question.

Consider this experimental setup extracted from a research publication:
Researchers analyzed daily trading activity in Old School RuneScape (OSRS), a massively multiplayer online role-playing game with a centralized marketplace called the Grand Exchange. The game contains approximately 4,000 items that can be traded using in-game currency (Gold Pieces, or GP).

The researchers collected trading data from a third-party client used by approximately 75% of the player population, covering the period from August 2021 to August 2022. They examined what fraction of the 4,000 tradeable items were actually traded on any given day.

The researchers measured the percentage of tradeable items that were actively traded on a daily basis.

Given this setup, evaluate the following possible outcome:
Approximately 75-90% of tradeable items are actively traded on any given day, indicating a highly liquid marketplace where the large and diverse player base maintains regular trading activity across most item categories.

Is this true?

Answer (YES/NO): NO